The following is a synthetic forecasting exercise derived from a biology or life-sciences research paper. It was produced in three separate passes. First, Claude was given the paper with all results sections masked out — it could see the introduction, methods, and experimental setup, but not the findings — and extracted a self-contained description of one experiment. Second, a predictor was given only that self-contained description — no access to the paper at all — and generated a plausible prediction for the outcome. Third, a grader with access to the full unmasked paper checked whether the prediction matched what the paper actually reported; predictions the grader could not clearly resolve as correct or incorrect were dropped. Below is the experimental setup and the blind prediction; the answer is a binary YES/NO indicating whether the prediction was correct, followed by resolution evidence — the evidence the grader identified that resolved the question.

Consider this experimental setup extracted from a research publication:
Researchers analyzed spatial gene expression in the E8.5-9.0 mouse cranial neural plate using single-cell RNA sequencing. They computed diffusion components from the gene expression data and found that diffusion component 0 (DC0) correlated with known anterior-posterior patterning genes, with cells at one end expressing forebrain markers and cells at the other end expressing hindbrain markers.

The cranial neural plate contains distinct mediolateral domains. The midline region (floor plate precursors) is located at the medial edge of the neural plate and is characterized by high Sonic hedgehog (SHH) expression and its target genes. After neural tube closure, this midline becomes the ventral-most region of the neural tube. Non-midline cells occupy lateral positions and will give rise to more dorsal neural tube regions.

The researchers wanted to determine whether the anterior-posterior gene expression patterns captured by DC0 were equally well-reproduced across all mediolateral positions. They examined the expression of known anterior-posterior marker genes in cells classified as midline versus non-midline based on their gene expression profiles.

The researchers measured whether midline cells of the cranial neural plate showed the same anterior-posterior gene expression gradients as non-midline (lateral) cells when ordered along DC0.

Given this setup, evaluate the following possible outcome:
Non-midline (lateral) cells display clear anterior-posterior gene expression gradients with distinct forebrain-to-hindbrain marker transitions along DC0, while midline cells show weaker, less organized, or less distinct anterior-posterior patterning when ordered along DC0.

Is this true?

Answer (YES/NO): YES